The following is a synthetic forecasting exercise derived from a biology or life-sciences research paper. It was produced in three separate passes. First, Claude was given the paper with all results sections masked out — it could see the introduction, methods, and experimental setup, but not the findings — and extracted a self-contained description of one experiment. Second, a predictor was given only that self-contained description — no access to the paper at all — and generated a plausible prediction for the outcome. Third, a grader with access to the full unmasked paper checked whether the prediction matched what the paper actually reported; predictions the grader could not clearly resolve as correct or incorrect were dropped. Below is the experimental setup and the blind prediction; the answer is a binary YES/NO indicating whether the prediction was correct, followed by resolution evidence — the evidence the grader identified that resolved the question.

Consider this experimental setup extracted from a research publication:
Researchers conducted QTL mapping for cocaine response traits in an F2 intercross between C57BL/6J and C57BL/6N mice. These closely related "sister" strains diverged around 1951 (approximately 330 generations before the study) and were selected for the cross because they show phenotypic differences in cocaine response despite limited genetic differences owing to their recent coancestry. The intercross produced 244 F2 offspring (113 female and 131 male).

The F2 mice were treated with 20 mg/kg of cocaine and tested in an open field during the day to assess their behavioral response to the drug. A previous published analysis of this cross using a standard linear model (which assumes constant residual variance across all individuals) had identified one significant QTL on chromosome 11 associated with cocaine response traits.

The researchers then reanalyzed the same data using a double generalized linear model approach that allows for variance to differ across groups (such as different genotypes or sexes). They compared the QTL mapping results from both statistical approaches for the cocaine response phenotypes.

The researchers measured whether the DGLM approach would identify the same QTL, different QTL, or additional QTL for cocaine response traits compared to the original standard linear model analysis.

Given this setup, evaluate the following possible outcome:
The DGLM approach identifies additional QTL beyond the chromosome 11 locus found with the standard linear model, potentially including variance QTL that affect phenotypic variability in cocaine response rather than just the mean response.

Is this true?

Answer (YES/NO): NO